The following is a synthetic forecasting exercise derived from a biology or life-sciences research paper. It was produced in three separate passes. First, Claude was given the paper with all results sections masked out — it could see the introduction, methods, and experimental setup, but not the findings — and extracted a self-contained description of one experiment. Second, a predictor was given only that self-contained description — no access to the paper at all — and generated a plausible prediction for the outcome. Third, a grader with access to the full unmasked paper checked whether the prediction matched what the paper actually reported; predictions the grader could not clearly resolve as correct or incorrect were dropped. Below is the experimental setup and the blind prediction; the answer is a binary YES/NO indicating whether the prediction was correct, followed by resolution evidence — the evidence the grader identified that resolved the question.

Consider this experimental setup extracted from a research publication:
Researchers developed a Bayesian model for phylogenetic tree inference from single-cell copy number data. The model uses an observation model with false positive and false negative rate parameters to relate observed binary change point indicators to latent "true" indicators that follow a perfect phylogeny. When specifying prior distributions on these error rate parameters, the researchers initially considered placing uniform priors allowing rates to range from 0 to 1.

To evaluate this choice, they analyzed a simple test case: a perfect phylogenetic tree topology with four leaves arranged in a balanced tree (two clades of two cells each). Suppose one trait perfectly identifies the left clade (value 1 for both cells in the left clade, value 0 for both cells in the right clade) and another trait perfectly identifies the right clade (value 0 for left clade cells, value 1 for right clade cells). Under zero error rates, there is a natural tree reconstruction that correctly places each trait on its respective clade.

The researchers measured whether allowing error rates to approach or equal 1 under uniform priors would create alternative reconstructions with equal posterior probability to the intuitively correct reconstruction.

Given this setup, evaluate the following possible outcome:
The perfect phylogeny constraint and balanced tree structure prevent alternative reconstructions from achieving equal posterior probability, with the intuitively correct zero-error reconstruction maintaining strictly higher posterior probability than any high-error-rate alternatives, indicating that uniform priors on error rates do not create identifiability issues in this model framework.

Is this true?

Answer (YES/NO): NO